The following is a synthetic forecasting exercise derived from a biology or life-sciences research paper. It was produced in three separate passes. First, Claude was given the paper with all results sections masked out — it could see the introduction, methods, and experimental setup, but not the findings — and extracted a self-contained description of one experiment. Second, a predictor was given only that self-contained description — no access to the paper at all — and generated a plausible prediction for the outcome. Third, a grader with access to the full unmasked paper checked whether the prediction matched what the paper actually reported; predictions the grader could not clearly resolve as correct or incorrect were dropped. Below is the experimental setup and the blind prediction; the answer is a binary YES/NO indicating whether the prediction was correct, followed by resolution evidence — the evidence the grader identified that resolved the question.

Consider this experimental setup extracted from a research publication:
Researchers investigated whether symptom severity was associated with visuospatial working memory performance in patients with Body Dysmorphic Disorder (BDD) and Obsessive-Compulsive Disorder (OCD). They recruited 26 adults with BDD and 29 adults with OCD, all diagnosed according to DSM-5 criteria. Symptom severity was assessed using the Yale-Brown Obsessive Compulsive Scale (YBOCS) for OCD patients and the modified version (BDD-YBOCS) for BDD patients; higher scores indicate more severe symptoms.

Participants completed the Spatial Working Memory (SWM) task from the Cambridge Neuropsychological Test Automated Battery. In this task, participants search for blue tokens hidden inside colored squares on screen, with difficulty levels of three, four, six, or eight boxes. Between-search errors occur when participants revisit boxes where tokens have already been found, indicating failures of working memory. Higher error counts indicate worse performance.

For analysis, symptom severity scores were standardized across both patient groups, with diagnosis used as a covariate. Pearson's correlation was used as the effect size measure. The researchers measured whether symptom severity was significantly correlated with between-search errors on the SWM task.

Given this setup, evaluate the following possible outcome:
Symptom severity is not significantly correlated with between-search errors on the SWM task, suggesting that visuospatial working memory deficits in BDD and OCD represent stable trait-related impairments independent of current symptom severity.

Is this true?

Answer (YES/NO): NO